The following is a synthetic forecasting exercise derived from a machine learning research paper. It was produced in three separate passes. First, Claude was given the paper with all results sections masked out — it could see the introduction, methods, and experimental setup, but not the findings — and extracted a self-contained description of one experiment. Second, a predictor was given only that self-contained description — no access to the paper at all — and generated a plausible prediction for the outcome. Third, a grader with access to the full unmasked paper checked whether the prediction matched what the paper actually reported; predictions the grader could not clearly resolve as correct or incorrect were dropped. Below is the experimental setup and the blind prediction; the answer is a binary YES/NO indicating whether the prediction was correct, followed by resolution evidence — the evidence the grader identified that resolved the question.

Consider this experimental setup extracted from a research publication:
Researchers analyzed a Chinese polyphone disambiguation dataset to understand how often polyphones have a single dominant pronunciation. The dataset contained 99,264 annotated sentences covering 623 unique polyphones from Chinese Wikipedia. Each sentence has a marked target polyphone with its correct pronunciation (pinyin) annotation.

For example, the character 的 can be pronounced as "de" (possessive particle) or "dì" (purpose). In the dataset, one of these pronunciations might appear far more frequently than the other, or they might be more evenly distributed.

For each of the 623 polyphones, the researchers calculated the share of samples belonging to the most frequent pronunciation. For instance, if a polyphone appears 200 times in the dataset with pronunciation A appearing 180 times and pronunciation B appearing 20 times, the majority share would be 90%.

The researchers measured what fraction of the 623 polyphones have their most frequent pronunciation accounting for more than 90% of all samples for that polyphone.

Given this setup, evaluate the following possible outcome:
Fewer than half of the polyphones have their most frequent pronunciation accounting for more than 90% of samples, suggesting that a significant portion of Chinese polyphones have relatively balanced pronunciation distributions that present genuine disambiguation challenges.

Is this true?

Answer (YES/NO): NO